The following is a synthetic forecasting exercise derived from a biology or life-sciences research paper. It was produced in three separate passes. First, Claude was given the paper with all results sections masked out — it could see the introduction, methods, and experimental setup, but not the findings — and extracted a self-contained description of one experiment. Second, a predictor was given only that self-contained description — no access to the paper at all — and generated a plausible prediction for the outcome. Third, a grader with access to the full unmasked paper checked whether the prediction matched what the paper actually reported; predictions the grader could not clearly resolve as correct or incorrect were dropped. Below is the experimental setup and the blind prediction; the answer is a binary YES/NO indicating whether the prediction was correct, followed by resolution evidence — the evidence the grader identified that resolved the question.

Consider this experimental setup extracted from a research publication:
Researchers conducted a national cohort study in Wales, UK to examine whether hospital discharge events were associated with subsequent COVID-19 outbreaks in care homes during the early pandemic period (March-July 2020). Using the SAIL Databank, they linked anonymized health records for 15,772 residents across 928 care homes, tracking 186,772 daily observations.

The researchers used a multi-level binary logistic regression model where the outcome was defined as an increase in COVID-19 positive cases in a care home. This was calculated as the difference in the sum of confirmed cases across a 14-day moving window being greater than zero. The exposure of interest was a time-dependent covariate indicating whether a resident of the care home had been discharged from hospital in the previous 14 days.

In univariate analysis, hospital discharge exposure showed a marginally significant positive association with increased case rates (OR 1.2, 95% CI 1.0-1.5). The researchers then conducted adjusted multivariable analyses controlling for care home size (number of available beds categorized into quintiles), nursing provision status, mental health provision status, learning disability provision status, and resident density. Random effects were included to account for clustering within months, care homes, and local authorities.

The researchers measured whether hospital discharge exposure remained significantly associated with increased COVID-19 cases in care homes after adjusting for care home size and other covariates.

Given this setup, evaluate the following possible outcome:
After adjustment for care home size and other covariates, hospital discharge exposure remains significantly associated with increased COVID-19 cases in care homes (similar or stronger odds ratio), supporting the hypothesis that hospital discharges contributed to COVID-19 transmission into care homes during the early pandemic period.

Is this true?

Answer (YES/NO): NO